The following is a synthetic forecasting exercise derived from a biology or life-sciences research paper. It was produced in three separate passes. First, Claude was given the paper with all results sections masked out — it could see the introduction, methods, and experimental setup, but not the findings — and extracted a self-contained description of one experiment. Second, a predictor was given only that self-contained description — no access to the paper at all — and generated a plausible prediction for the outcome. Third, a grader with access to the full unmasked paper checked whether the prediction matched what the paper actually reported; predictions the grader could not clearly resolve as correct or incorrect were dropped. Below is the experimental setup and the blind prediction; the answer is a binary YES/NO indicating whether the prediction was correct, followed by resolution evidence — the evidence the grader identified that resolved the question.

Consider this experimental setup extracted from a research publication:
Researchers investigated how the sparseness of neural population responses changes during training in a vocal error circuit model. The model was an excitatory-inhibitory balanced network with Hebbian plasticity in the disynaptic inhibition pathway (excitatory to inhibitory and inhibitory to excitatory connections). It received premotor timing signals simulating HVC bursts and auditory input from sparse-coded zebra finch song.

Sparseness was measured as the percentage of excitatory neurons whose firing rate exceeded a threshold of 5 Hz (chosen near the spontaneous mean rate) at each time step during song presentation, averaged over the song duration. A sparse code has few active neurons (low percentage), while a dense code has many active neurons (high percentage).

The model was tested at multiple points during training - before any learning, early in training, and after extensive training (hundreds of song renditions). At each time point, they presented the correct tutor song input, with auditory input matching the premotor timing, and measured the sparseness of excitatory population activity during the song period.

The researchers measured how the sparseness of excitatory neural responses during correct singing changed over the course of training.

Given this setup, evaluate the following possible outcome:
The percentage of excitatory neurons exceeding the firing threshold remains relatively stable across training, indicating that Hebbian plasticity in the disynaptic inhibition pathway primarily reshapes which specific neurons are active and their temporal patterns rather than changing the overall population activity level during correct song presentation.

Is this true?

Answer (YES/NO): NO